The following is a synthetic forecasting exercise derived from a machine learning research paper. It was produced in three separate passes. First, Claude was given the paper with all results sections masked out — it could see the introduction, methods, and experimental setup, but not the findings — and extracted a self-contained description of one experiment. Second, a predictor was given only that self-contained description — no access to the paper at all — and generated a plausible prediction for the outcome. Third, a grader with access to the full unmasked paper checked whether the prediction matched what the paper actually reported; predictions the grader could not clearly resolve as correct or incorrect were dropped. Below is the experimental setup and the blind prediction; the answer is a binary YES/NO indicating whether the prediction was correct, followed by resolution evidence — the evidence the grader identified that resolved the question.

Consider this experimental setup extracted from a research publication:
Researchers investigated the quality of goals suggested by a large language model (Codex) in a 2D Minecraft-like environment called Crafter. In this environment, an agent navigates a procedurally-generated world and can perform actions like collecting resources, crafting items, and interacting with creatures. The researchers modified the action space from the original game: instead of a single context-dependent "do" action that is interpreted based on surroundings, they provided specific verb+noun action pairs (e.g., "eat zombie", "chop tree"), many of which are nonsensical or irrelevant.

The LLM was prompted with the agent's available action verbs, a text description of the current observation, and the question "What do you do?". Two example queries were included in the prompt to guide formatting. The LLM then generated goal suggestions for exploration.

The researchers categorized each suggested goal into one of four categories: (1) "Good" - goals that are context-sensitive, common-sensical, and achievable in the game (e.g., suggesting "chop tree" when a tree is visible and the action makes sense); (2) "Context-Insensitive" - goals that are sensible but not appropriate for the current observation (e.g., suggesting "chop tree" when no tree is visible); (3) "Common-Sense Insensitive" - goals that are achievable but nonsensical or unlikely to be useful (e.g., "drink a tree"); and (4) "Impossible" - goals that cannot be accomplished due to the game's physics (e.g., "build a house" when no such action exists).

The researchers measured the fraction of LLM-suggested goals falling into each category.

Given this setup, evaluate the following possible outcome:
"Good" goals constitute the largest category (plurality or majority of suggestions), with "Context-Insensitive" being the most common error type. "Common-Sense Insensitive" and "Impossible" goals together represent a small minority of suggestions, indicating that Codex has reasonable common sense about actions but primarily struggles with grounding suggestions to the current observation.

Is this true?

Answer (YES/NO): NO